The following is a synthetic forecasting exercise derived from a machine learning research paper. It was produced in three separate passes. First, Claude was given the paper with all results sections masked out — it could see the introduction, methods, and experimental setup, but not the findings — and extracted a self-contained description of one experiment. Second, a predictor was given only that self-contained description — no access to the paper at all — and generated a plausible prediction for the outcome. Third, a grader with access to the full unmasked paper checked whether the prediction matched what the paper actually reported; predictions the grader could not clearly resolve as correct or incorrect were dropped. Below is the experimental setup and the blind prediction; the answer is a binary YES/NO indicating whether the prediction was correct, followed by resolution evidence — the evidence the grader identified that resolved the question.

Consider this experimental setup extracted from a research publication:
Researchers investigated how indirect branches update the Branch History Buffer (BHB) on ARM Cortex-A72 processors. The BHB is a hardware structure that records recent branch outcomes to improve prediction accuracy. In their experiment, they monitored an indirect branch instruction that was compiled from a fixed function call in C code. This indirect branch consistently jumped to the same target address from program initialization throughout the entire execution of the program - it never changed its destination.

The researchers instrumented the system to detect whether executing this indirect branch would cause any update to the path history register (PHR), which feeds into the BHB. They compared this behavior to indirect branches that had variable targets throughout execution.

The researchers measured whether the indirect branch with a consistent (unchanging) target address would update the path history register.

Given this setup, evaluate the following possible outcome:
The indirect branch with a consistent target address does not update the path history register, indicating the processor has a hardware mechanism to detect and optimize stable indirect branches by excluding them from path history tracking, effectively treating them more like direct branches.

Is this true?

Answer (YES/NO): YES